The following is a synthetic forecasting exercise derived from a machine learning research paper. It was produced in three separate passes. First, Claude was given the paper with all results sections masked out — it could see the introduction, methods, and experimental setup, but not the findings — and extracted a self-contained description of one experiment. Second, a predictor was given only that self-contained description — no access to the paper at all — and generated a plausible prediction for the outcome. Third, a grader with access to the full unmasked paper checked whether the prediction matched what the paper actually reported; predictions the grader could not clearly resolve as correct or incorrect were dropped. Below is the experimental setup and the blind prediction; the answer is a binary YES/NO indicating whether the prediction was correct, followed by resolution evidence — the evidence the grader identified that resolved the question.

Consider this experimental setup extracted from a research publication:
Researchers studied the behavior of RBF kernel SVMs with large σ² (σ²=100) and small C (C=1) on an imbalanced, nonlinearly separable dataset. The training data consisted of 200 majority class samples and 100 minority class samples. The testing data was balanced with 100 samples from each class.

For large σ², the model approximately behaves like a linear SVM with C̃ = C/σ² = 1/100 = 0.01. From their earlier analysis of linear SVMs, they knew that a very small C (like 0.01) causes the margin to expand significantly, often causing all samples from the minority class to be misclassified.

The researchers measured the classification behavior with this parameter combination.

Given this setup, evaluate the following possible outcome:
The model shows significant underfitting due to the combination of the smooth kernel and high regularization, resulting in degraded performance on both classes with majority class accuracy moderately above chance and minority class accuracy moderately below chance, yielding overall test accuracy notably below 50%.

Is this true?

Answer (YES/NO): NO